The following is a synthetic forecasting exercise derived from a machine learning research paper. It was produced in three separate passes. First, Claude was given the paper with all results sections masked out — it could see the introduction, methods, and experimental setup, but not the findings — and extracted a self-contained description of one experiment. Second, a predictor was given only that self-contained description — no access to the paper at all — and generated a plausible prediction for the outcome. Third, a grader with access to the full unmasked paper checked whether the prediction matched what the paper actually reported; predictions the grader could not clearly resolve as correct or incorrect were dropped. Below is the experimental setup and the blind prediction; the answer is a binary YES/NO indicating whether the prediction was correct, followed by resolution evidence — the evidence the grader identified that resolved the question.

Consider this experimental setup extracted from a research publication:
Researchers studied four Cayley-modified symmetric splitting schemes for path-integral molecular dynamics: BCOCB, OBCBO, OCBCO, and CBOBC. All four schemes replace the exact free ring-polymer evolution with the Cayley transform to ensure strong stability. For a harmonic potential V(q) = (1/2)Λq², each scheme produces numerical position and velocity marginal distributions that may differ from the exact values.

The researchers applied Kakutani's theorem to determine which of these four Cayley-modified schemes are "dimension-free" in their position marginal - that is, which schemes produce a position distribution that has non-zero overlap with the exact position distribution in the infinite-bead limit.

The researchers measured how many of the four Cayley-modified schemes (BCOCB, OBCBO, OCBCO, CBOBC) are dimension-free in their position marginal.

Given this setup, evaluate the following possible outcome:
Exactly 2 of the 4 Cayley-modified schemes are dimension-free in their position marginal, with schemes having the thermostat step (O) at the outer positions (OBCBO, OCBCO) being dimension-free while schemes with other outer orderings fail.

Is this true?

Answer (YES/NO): NO